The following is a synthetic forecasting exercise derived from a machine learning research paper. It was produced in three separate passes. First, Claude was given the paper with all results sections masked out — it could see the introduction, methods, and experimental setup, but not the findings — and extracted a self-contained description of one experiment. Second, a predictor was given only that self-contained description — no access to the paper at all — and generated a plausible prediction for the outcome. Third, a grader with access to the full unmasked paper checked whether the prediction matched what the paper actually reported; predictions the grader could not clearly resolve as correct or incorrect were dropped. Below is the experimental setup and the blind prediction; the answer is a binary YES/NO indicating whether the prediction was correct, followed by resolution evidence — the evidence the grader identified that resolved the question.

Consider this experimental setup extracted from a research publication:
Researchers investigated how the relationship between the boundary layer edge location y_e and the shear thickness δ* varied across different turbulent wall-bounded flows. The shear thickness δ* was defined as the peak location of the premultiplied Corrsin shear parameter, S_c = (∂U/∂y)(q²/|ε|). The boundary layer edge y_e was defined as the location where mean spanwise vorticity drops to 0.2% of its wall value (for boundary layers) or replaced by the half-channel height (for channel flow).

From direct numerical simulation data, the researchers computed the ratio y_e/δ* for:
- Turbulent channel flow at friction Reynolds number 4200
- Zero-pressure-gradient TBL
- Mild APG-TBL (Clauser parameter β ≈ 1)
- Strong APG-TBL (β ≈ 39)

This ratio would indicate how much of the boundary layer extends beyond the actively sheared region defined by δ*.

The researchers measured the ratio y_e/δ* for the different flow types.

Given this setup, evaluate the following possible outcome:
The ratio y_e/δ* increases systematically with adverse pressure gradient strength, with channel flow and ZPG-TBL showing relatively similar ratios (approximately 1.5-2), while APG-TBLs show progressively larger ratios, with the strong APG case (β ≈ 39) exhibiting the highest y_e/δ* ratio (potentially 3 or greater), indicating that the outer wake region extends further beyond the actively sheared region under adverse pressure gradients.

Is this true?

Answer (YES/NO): NO